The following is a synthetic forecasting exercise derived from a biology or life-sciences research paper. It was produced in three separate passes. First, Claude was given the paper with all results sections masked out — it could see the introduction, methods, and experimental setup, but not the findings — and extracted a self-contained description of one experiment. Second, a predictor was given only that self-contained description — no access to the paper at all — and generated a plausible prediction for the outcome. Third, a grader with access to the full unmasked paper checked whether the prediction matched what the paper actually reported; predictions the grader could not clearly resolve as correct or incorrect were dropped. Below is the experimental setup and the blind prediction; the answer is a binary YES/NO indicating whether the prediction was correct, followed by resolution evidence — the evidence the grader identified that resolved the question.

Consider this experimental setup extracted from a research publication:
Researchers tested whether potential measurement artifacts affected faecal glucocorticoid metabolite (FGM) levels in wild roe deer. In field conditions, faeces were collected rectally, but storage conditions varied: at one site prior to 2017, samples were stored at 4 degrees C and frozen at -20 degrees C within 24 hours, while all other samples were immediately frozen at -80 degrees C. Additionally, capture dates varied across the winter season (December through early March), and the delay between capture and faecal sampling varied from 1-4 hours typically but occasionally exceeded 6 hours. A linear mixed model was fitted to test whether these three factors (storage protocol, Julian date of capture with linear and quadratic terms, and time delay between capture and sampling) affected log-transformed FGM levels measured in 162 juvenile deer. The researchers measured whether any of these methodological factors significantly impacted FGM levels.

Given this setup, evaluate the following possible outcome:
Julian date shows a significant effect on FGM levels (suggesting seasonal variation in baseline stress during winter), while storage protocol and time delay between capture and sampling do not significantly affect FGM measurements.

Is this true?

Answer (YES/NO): NO